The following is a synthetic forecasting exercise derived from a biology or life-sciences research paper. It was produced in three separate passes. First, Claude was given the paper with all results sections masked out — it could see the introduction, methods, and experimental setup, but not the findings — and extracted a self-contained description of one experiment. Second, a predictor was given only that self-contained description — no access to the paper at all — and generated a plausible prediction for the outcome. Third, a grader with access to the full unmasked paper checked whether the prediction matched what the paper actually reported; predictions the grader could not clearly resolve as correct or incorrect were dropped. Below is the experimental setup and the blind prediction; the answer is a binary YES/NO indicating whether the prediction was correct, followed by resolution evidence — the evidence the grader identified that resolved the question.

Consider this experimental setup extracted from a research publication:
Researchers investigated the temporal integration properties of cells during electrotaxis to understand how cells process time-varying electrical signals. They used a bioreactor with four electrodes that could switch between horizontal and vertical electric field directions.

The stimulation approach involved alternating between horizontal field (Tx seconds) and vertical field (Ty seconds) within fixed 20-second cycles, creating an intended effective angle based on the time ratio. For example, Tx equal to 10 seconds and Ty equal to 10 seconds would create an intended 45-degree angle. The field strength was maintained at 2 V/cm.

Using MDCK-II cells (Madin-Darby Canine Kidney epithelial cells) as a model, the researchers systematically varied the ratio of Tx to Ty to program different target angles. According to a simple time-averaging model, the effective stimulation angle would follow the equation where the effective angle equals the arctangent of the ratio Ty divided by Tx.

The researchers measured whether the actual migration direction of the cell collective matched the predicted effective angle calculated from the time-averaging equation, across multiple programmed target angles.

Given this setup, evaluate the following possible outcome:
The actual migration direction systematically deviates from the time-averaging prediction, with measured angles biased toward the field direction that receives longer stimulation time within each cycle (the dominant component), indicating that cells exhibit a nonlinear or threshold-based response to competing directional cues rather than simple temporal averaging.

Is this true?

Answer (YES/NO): NO